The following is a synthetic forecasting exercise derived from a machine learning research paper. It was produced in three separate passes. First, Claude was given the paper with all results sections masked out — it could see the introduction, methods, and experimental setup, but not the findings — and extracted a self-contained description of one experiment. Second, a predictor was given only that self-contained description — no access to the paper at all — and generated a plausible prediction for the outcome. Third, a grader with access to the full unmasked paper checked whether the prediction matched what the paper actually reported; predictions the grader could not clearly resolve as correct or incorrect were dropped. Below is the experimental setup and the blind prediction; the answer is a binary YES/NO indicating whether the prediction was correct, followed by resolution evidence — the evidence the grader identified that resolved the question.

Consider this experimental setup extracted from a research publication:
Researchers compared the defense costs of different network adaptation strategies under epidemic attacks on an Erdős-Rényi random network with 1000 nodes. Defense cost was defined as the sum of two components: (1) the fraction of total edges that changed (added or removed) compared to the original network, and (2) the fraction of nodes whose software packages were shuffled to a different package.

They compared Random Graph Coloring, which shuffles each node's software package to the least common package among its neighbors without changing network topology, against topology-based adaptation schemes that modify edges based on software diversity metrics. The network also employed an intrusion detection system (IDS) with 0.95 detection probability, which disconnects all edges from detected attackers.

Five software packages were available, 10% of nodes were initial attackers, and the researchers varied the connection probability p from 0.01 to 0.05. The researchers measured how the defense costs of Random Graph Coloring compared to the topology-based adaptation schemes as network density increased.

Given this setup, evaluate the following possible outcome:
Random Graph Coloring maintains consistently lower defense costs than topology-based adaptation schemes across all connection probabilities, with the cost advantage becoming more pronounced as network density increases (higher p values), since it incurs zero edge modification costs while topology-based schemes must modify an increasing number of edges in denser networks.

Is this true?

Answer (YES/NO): NO